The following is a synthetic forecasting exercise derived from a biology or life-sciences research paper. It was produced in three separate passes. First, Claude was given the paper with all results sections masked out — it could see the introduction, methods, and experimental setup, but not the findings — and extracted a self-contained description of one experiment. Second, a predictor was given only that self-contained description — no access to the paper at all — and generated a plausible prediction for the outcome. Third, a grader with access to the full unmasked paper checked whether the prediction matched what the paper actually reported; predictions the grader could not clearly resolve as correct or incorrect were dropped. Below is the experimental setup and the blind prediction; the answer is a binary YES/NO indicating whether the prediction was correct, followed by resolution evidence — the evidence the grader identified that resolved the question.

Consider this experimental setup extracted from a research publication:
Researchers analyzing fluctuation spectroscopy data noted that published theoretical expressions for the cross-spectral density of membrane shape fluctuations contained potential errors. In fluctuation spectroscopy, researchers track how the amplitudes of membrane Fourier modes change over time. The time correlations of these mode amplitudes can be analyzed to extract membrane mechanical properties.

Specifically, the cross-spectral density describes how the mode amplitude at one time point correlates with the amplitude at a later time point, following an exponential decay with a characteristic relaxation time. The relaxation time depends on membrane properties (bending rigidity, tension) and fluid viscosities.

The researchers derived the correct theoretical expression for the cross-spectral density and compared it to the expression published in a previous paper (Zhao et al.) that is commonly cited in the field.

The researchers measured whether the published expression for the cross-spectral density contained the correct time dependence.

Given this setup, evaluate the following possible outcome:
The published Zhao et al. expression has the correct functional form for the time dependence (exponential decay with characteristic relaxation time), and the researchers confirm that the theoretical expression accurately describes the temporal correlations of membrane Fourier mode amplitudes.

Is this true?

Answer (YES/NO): NO